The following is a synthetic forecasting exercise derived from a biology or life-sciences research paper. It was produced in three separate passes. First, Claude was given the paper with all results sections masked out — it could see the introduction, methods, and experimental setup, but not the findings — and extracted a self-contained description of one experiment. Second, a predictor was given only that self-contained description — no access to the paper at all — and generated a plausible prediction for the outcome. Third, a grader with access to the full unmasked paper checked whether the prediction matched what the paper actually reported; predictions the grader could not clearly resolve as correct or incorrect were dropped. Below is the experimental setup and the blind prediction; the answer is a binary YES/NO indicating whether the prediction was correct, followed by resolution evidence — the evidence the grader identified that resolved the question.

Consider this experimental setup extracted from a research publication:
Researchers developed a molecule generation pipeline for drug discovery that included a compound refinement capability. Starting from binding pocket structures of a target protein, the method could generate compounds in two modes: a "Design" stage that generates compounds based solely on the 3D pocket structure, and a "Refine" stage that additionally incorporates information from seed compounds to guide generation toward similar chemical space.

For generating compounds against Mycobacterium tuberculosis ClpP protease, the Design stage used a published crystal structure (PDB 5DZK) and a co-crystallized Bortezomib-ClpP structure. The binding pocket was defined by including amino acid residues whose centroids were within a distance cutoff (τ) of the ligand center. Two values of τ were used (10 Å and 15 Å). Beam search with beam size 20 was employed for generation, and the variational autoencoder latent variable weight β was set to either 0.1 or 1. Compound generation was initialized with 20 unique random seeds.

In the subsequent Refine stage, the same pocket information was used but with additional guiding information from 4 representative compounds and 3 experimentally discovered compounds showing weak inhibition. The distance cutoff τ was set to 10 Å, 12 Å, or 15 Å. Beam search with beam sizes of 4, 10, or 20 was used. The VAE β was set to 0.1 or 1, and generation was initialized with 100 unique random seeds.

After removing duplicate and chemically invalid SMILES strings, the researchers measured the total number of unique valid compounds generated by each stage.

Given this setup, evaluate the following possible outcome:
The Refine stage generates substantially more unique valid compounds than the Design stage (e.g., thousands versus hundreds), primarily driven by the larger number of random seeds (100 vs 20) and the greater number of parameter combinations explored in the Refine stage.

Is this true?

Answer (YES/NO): NO